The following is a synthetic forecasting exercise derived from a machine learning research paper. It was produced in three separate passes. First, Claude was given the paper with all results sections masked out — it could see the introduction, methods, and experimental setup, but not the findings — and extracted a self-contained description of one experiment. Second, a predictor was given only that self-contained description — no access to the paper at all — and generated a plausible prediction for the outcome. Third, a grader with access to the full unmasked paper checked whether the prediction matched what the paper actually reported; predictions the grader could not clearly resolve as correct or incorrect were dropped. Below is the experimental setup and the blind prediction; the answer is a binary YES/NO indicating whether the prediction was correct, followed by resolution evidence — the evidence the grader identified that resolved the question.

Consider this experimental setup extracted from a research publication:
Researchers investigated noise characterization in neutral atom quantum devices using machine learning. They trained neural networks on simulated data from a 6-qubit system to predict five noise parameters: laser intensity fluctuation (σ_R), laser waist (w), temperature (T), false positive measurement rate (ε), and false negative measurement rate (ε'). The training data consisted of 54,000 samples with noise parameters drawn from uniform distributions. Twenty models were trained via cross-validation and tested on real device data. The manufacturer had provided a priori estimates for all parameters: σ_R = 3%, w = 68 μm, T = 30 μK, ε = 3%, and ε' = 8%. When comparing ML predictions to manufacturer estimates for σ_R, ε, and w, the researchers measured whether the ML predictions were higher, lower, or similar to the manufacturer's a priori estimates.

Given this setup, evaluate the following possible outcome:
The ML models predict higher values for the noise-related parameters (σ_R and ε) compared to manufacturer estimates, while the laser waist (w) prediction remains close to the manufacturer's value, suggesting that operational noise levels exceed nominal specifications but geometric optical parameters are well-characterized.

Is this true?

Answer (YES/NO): NO